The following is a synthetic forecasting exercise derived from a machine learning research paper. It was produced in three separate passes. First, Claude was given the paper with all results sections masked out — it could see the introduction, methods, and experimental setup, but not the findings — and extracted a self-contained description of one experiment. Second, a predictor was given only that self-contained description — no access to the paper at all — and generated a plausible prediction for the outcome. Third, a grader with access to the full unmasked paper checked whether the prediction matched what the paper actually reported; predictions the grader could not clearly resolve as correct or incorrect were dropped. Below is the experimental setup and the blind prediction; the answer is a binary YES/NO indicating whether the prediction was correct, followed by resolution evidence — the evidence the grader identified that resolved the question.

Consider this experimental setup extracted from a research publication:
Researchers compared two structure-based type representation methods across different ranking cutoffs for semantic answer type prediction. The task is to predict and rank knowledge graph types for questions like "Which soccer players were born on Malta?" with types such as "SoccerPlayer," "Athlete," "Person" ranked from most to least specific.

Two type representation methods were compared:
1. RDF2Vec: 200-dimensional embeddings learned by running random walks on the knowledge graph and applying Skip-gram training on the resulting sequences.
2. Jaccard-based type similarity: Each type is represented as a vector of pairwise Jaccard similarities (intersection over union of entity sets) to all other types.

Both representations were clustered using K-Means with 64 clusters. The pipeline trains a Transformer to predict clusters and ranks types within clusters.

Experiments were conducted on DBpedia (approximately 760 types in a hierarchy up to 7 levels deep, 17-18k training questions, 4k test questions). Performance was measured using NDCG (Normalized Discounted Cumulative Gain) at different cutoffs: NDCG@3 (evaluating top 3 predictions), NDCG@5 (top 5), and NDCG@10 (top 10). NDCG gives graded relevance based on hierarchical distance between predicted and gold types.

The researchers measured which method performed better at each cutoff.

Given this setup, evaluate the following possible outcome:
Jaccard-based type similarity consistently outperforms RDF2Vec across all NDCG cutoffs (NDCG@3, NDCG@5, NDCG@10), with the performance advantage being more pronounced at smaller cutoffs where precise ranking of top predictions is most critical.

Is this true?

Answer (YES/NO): NO